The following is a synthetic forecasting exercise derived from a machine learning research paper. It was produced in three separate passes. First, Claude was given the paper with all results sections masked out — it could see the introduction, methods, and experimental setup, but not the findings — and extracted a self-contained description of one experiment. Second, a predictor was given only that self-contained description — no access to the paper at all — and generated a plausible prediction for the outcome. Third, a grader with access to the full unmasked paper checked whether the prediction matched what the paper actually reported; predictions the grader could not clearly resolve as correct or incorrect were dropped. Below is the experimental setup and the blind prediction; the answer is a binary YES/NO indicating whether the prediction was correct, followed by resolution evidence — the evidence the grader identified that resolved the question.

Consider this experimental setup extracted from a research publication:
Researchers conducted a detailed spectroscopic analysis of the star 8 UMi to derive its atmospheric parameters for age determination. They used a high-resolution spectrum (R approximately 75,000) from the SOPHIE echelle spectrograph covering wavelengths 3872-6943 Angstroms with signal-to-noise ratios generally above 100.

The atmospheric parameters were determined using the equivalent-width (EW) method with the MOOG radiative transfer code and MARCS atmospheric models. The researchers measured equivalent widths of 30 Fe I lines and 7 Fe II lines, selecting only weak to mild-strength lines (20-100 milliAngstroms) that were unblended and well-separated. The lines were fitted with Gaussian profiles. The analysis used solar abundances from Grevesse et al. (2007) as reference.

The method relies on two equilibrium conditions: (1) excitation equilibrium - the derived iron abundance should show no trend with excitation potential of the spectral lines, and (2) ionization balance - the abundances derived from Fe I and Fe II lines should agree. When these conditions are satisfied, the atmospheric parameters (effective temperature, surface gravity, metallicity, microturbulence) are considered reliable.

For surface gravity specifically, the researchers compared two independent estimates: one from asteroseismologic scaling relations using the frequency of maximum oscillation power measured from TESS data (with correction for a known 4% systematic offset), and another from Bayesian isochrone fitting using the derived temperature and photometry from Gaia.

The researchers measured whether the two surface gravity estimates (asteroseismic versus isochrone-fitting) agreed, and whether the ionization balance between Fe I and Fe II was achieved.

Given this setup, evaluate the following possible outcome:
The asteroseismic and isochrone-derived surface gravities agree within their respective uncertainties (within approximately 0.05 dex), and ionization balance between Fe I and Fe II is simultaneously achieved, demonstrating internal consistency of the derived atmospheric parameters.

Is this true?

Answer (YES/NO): YES